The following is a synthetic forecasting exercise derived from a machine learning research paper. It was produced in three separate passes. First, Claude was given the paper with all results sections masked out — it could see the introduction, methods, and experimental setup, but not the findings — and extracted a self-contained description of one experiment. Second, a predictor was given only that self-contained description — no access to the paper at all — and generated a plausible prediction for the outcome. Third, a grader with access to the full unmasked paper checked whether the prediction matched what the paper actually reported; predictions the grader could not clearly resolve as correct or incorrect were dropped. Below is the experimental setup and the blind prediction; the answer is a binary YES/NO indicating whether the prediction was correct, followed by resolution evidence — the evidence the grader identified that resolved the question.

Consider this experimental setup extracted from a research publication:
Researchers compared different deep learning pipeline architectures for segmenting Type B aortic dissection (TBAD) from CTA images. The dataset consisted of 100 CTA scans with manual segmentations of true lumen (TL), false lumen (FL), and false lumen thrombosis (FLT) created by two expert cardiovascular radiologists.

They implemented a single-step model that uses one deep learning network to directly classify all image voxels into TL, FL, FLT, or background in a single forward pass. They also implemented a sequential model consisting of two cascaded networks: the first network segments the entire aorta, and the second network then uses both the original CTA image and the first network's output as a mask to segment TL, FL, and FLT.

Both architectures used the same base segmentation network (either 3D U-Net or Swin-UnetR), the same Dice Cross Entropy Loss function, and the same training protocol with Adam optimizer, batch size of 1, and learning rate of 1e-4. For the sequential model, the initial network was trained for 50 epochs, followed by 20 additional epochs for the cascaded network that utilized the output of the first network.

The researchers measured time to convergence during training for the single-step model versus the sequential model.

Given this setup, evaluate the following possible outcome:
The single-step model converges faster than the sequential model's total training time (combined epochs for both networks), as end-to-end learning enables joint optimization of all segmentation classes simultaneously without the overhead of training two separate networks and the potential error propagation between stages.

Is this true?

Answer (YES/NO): NO